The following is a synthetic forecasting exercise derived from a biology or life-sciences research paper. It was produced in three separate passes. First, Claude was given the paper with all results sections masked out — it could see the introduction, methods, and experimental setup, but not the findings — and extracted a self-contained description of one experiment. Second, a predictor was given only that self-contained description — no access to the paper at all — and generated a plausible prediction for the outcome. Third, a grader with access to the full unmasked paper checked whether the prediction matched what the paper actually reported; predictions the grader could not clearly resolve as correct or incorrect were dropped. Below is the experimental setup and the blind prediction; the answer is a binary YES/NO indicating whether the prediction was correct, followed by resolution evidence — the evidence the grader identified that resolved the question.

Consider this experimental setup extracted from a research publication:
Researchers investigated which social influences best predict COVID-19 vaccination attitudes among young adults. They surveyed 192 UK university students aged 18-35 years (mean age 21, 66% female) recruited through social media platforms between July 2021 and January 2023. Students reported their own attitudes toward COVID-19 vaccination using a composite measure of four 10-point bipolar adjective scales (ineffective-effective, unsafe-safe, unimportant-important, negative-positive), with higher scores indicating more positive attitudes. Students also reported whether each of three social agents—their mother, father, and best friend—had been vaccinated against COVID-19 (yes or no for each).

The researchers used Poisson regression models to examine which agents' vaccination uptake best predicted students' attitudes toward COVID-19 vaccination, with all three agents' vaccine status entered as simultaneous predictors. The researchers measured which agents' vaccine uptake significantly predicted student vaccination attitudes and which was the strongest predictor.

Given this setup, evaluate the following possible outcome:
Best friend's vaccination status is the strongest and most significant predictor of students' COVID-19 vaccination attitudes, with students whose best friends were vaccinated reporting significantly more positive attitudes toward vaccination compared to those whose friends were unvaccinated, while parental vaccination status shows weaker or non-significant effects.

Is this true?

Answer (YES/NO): NO